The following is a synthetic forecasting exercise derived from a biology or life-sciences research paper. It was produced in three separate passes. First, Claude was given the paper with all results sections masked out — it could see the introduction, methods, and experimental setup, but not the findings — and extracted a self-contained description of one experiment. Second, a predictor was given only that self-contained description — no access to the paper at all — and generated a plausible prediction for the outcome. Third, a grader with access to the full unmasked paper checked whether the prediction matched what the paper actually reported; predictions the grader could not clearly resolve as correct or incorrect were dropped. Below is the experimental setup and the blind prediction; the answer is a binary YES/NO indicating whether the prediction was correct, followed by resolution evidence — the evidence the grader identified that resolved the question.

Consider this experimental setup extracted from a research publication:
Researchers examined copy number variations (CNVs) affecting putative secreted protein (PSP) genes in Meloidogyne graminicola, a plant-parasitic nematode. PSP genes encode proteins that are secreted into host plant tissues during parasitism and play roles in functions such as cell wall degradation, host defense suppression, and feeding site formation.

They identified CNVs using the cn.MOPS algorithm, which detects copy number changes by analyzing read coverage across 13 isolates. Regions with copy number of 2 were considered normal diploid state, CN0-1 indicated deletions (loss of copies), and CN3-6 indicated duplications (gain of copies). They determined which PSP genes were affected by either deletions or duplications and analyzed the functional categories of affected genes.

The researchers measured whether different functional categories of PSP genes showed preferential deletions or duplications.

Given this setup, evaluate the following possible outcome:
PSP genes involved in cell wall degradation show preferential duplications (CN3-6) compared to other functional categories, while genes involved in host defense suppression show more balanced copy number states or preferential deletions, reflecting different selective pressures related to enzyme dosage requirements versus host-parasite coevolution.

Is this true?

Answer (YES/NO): NO